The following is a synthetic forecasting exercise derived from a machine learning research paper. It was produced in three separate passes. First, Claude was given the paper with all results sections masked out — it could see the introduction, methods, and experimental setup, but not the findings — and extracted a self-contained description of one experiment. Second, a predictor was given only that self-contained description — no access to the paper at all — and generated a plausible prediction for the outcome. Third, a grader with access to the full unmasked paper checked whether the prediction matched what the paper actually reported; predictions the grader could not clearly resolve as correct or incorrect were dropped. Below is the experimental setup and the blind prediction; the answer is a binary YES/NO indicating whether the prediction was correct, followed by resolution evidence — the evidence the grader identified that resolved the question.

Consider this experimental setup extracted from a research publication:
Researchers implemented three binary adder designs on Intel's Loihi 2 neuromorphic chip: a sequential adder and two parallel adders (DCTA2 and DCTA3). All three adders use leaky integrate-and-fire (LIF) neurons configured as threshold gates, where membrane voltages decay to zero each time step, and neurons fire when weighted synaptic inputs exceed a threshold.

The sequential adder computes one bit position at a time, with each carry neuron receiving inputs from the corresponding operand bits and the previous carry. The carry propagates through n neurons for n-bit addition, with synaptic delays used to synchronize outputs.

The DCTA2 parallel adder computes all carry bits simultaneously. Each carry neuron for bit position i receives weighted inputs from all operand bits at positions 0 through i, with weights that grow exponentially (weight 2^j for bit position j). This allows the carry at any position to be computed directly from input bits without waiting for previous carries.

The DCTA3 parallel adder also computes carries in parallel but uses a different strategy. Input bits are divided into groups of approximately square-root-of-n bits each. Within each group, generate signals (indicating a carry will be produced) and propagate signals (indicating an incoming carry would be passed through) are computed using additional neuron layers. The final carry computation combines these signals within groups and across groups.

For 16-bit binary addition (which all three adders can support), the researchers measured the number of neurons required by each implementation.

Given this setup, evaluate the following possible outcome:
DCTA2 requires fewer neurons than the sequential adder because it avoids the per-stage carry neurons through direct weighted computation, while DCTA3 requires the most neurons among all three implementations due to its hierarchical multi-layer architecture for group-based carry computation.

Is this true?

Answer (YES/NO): NO